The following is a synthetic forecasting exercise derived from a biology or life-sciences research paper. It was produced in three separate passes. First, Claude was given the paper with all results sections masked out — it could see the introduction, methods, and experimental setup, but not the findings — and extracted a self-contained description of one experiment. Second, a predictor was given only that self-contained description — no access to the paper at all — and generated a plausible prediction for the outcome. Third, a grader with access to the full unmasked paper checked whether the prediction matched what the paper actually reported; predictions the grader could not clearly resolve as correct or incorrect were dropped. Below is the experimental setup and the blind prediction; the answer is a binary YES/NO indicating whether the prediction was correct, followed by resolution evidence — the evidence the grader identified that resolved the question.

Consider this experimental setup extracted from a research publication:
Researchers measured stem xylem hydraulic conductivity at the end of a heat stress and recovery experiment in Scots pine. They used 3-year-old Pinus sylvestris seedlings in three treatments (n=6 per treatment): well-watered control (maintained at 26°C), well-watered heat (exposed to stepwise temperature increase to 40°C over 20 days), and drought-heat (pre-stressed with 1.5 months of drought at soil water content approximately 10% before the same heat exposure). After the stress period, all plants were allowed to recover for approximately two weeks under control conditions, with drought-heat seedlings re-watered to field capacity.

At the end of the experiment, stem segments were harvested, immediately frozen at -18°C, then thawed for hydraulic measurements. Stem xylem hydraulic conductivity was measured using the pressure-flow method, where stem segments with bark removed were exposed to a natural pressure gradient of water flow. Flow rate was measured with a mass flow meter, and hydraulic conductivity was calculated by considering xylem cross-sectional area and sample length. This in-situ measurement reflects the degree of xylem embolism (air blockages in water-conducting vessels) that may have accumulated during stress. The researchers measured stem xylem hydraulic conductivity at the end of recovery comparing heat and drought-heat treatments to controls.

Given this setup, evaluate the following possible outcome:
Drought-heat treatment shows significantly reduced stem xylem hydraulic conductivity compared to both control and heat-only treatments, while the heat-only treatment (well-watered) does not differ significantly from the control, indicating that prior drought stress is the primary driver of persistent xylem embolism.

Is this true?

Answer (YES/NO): YES